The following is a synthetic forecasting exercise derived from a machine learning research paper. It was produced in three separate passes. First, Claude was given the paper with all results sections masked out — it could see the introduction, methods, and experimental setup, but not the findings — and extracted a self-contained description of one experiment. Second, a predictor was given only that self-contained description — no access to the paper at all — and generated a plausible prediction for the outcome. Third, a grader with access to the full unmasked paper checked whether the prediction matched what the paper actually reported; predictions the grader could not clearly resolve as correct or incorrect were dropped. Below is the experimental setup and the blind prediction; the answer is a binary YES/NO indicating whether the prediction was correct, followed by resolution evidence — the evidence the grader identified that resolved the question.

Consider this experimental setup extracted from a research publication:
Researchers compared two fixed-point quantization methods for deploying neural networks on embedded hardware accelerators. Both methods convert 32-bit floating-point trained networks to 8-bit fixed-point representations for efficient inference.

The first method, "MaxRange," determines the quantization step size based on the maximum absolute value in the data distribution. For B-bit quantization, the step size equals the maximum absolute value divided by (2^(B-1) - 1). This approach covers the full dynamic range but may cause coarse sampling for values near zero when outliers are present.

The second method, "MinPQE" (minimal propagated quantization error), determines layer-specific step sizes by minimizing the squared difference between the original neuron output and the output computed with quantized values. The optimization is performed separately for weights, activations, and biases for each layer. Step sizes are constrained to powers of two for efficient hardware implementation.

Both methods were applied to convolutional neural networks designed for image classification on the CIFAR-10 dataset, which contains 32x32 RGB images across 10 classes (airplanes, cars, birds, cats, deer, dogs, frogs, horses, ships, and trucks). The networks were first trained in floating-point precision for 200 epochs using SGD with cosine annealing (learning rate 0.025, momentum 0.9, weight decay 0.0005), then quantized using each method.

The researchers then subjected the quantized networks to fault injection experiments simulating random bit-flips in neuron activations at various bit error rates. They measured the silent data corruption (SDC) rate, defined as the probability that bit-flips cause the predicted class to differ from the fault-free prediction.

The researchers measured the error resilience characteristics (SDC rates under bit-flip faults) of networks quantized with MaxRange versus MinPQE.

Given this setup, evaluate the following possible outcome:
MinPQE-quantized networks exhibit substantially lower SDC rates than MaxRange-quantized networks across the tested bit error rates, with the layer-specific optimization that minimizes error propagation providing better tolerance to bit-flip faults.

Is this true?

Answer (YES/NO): YES